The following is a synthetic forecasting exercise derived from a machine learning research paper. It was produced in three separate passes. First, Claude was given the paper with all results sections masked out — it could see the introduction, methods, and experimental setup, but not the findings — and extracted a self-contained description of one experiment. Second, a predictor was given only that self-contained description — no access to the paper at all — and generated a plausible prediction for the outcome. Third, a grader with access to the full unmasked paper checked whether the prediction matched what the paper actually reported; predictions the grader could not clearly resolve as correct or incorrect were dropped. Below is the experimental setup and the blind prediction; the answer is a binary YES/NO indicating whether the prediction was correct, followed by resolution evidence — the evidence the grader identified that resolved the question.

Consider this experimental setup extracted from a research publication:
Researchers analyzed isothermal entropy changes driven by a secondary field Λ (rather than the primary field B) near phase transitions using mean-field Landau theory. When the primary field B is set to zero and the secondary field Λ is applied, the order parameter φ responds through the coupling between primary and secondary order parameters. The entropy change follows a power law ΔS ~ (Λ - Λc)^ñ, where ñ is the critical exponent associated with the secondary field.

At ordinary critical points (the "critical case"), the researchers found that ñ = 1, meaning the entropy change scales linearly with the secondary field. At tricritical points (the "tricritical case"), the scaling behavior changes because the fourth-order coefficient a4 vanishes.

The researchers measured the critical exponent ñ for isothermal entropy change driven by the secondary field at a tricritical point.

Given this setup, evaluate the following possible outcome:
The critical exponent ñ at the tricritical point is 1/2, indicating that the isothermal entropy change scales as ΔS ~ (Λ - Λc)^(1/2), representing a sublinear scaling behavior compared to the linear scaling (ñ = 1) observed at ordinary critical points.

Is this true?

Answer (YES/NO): YES